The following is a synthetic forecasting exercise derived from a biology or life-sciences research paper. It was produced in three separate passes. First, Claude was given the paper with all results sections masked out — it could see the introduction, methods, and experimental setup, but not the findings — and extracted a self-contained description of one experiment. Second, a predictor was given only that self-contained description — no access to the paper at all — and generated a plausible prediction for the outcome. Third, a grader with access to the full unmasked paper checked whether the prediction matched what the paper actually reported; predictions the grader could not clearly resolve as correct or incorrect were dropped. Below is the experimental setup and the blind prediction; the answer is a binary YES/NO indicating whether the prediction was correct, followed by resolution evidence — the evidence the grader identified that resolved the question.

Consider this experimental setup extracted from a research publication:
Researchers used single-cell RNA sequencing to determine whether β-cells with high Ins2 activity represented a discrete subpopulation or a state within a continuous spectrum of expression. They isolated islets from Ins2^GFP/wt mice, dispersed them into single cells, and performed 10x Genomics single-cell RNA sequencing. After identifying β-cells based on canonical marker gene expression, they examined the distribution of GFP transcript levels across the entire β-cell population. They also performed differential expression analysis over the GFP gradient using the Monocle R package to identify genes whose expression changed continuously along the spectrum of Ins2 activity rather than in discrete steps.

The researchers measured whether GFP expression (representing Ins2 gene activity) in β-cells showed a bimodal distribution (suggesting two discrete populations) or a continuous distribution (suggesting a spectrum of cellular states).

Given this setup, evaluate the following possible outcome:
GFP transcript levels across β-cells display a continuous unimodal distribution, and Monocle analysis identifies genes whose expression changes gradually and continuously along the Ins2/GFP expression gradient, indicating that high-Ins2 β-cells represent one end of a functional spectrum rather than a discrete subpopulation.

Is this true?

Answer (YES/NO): NO